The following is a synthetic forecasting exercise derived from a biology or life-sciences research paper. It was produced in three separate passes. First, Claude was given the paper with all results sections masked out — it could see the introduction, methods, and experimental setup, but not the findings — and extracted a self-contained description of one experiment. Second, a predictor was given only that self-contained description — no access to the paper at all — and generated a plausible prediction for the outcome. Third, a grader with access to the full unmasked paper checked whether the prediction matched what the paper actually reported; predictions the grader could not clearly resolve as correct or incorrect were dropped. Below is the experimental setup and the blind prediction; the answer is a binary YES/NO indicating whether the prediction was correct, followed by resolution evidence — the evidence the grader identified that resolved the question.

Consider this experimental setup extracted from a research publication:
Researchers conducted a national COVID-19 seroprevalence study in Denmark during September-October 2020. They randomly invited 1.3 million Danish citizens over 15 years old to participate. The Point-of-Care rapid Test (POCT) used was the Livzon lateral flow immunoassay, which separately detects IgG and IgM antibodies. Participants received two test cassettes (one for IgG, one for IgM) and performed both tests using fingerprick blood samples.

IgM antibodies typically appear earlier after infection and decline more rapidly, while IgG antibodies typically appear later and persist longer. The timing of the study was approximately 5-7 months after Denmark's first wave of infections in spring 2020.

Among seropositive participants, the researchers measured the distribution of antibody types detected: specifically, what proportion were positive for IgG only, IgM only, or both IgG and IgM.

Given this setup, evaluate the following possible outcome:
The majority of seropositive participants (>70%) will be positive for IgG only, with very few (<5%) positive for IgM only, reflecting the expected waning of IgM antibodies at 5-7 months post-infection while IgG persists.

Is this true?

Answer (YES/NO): NO